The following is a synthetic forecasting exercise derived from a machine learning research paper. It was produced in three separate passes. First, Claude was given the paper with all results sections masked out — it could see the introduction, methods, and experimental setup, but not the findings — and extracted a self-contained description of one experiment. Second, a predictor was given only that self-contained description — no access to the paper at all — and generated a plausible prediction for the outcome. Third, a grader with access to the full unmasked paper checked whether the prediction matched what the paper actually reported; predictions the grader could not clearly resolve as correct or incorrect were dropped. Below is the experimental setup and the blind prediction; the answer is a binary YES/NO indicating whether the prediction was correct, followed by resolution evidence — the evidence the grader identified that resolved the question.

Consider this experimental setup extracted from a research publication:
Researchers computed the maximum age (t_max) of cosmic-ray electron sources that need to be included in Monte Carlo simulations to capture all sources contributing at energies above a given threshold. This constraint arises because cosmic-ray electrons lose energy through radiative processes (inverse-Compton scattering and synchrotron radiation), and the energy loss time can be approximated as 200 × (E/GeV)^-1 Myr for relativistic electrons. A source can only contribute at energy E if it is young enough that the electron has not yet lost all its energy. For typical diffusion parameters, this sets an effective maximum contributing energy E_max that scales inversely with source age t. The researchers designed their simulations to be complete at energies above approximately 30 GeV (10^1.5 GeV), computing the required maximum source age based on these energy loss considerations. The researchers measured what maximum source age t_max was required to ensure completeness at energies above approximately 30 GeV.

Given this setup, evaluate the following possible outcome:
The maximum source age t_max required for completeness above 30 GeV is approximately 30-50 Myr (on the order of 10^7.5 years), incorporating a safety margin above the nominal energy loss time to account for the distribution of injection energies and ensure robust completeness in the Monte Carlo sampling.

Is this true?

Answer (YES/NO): NO